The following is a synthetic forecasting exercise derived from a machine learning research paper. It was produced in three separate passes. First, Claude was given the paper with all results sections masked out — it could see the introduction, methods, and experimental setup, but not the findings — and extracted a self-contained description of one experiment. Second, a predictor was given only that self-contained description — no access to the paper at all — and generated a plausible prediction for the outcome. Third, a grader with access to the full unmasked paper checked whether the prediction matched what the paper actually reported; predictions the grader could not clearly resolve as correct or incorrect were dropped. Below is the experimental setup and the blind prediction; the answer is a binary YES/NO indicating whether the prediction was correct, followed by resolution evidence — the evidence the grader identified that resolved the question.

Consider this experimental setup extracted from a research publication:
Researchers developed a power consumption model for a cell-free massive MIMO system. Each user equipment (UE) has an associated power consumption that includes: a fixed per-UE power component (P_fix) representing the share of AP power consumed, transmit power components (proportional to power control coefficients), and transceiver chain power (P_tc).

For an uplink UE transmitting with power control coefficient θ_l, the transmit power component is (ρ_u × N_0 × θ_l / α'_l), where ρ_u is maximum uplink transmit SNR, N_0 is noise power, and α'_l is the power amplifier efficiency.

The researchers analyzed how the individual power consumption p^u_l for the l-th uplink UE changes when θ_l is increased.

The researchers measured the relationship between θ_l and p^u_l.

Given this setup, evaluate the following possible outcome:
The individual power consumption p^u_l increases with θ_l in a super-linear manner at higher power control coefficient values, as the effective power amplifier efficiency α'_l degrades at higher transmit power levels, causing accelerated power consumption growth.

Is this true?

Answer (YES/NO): NO